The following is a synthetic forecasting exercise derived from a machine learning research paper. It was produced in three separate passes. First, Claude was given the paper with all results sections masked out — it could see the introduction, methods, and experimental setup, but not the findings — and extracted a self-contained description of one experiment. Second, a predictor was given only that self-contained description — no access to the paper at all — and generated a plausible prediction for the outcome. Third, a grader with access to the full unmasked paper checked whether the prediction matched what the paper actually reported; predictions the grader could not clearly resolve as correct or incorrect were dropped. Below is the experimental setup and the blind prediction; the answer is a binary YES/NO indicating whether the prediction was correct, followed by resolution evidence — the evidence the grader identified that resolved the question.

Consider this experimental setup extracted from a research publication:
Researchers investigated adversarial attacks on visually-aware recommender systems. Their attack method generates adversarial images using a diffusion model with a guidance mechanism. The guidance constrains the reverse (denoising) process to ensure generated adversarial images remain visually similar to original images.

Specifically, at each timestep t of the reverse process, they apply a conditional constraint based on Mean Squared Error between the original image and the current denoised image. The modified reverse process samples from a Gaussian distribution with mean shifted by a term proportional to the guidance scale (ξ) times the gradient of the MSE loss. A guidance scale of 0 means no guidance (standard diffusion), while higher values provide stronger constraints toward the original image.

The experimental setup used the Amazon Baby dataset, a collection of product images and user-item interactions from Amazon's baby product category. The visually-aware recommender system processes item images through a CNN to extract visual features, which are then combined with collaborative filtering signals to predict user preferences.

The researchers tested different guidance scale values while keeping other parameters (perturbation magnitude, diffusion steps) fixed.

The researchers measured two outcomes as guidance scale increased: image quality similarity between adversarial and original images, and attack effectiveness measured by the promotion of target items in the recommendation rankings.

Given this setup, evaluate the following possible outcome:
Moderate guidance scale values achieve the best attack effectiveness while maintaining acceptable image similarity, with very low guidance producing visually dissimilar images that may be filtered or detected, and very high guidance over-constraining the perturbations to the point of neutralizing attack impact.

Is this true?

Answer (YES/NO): NO